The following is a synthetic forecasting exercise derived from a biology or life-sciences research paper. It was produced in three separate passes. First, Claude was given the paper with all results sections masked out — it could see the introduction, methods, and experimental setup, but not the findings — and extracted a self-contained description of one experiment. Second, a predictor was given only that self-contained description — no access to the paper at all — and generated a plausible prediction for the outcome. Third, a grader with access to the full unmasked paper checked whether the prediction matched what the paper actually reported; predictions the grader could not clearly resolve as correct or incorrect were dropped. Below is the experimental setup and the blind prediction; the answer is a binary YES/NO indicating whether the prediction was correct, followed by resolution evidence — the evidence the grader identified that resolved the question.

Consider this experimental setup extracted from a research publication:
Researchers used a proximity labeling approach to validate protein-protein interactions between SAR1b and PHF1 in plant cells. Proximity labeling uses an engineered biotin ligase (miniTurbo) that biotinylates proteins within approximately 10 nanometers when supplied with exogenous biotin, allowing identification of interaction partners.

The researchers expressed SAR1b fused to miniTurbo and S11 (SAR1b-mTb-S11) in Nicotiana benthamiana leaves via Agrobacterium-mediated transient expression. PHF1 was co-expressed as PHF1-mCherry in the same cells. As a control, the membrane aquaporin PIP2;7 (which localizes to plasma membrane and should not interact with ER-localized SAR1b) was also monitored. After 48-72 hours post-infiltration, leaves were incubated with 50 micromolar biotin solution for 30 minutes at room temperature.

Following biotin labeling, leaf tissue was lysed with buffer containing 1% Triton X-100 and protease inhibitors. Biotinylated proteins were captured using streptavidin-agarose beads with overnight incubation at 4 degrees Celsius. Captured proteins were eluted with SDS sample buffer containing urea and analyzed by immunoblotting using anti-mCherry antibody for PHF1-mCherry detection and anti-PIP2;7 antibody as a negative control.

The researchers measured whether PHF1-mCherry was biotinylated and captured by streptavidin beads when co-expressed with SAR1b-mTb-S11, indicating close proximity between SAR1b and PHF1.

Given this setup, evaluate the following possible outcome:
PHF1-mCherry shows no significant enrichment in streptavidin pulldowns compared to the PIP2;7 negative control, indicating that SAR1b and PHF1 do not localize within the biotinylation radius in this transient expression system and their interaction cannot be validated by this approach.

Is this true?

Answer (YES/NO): NO